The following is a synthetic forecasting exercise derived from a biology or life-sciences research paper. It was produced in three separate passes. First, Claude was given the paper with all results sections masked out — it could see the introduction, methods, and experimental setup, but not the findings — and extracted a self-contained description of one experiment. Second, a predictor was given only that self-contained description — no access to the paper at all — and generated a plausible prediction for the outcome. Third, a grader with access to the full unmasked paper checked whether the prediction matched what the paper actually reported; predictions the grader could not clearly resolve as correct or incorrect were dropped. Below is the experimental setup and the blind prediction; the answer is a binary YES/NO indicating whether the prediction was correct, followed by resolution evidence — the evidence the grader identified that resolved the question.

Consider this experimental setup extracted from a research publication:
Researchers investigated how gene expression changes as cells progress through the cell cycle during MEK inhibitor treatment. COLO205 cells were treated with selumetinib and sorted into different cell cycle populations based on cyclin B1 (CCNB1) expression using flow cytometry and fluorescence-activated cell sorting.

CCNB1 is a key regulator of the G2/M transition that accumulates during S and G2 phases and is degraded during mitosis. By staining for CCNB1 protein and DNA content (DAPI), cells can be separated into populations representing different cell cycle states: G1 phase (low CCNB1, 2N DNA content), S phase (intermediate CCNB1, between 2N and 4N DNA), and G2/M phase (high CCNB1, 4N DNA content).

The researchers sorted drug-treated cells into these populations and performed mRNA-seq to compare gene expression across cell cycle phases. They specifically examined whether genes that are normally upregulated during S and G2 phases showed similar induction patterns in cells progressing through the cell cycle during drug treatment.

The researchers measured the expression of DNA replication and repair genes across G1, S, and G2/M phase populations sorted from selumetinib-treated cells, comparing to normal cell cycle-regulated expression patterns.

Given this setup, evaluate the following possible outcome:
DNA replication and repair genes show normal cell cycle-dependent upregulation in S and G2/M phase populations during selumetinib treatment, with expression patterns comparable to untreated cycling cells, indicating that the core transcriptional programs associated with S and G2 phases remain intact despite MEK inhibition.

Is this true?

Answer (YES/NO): NO